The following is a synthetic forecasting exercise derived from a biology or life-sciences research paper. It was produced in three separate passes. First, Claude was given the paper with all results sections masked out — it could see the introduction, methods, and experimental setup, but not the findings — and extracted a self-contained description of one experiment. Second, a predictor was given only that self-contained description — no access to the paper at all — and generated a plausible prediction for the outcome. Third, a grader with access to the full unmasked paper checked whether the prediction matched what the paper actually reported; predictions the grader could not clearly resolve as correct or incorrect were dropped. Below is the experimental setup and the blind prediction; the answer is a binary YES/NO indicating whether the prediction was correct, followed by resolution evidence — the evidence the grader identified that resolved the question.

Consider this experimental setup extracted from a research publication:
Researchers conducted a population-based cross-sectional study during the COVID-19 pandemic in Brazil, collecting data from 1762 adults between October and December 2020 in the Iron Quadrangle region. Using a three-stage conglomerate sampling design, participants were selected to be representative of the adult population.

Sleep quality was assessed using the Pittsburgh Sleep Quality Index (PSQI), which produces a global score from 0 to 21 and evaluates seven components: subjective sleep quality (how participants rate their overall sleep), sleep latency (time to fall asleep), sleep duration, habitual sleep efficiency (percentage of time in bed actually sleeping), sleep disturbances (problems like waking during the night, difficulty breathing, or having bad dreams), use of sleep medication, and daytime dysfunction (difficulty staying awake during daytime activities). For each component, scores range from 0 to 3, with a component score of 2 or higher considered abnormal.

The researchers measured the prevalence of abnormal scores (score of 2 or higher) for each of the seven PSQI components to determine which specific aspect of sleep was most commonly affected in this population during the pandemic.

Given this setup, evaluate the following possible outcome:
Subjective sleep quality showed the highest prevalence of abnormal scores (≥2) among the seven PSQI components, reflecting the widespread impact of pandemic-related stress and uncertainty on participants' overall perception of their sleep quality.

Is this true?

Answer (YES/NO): NO